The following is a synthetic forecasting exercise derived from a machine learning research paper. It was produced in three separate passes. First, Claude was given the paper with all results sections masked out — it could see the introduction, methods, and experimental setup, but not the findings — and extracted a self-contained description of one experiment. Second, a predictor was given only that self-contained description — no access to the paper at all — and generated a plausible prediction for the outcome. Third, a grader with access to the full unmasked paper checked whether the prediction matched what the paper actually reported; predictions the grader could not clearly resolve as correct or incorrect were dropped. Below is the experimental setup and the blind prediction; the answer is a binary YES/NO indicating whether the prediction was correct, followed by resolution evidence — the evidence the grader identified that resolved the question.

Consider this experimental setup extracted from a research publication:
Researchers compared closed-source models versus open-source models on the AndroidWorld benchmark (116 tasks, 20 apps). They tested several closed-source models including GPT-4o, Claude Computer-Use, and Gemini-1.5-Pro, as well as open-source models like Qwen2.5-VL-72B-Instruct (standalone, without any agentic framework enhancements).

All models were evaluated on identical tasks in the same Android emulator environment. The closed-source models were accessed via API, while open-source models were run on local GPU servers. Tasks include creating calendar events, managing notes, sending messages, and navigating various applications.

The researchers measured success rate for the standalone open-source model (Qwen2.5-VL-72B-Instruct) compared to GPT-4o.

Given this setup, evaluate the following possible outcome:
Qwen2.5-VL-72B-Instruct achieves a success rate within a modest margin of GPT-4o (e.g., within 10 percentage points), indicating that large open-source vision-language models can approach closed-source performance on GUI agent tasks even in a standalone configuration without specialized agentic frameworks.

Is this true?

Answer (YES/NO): YES